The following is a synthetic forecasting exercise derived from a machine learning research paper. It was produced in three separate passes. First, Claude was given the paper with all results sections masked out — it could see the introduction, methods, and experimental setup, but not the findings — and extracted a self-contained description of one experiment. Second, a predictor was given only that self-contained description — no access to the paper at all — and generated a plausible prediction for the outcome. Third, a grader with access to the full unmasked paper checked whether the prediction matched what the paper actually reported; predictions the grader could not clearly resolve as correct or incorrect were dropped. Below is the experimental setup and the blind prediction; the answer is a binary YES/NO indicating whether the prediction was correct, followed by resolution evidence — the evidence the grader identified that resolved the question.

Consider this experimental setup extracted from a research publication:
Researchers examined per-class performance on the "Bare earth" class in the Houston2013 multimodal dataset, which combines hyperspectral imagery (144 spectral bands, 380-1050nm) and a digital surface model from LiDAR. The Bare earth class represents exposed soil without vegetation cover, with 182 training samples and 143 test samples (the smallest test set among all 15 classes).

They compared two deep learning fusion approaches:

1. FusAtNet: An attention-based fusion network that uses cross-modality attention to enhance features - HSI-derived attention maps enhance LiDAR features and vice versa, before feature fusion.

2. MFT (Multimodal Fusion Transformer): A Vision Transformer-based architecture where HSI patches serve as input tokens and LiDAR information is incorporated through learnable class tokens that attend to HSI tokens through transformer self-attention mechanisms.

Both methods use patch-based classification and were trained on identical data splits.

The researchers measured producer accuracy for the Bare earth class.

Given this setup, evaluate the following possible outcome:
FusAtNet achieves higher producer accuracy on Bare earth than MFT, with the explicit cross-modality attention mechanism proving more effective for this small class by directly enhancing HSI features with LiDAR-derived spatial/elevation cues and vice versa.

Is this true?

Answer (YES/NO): YES